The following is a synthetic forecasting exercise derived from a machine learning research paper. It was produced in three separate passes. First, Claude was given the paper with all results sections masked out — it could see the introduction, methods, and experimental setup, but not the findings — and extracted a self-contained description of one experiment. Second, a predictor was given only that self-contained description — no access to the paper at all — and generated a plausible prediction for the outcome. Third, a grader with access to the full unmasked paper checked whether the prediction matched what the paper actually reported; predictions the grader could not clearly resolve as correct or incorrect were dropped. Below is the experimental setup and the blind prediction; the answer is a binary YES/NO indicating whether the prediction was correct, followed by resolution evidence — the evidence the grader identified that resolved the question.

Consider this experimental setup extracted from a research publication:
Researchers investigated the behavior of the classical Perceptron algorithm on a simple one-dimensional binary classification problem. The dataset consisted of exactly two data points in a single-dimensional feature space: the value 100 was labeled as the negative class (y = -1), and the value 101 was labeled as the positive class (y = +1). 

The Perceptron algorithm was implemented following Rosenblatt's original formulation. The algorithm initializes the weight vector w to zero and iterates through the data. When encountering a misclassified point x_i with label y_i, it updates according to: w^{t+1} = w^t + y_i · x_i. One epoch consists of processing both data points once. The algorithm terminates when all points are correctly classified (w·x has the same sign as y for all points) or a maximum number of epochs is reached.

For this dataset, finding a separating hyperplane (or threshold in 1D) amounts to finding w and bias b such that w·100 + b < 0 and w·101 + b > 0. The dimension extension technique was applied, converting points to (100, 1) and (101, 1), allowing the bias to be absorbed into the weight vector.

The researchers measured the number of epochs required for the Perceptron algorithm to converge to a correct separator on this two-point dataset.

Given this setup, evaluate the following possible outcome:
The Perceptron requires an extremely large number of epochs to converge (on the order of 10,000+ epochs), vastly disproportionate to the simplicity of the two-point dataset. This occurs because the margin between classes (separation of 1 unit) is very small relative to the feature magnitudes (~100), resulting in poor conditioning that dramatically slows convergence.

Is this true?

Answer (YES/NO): YES